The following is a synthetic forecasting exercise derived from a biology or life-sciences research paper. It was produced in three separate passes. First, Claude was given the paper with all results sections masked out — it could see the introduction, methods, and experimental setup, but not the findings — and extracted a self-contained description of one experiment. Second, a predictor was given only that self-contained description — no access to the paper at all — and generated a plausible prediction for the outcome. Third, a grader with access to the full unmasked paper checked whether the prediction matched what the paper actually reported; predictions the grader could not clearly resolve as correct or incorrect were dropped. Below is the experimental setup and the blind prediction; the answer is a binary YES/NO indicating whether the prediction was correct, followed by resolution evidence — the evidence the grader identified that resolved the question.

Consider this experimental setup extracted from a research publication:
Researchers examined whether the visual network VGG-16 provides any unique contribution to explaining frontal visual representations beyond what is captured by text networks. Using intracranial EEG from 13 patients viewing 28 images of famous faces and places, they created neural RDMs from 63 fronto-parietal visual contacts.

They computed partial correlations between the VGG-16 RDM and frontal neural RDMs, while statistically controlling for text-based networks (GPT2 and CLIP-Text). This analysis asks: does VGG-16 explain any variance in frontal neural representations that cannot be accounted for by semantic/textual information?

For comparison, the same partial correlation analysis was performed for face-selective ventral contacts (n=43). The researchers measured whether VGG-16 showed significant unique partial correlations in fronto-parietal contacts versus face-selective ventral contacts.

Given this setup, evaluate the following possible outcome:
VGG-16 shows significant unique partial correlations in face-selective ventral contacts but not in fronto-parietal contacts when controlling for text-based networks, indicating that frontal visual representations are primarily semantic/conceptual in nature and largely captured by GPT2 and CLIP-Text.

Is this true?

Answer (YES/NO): YES